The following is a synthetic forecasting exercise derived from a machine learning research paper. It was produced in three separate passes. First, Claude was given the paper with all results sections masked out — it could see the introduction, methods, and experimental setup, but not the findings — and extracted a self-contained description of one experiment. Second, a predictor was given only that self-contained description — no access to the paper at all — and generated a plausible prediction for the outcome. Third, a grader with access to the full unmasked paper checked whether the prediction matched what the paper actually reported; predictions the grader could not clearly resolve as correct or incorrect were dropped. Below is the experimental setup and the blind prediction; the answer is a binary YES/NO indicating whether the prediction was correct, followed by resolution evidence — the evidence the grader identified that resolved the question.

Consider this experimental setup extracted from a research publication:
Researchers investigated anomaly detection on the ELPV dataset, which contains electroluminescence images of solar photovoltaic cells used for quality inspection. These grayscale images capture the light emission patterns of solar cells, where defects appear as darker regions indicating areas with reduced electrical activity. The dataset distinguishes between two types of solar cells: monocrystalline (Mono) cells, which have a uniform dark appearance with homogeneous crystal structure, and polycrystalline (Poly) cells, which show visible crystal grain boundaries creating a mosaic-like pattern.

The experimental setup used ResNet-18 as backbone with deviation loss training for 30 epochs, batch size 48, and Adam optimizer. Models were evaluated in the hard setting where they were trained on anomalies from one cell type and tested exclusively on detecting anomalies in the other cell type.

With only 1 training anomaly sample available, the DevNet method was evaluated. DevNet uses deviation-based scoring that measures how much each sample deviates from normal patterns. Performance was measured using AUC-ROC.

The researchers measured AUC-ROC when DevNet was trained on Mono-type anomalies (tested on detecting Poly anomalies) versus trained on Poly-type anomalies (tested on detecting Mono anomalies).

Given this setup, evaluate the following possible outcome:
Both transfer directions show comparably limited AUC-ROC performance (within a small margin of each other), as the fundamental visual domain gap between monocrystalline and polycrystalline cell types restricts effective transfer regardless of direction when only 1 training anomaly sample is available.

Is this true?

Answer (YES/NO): YES